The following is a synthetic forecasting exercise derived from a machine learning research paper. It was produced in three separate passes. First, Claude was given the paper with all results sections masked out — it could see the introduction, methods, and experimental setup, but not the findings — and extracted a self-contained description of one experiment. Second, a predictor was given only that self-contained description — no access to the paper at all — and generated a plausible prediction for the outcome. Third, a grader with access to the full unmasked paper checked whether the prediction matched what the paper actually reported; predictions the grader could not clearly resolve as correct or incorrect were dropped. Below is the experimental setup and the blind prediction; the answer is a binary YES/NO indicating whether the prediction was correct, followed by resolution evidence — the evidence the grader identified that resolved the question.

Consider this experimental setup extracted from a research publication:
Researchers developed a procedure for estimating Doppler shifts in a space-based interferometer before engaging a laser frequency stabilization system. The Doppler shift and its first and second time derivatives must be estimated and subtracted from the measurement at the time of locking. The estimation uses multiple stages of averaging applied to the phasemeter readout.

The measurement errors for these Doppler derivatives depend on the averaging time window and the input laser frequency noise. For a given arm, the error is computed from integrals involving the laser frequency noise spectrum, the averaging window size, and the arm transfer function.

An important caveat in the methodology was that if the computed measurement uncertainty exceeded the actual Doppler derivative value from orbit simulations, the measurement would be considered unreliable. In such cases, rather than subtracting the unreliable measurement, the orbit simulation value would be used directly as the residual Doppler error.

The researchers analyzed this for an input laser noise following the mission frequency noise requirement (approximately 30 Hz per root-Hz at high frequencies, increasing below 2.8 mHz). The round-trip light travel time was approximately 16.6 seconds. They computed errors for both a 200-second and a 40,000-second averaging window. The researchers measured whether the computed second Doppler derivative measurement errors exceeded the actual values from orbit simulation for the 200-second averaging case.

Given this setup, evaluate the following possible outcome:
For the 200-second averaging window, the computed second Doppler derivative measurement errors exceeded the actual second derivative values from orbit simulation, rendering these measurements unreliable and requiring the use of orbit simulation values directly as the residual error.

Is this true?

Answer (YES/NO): YES